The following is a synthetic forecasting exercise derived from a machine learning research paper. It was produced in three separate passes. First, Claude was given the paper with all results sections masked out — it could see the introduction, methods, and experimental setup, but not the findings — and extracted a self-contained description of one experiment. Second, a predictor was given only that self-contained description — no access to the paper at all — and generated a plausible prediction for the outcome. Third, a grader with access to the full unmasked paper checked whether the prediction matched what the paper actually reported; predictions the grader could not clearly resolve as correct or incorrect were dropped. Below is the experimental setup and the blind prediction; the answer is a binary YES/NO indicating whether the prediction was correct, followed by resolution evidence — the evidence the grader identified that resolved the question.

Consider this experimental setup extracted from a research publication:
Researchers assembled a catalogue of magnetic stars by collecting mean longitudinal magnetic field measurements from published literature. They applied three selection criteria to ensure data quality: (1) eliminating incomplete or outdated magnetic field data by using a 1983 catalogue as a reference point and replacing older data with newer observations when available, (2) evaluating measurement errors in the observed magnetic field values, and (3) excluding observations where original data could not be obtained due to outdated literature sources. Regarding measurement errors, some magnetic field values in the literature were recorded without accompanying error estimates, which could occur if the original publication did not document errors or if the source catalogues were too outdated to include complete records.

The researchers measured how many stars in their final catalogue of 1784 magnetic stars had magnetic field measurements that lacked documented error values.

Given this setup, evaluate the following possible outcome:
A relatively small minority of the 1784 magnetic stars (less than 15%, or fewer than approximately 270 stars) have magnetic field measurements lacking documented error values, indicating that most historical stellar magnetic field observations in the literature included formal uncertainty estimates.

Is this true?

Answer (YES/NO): YES